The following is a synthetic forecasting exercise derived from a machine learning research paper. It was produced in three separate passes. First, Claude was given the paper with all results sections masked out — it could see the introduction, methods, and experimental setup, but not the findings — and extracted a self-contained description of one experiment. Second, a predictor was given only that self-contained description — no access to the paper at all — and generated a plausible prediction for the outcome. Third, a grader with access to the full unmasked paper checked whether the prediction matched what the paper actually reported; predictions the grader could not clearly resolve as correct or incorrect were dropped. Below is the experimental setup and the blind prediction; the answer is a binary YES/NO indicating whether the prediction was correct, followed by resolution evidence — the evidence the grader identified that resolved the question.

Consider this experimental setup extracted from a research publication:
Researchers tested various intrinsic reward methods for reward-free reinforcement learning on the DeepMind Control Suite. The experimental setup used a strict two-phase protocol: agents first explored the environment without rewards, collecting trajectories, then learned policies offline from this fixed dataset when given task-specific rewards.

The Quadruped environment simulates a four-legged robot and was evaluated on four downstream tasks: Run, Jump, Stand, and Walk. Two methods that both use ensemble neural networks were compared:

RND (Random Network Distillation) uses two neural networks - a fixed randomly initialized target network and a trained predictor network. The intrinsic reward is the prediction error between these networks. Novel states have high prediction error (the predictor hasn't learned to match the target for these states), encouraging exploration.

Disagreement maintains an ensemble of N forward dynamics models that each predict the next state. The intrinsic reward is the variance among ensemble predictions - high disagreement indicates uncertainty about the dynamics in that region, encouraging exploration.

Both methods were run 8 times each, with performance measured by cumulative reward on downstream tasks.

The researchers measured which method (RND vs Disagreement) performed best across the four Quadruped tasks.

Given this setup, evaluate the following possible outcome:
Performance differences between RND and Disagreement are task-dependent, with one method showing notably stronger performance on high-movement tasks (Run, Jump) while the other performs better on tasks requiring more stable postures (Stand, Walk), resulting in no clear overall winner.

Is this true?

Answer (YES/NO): NO